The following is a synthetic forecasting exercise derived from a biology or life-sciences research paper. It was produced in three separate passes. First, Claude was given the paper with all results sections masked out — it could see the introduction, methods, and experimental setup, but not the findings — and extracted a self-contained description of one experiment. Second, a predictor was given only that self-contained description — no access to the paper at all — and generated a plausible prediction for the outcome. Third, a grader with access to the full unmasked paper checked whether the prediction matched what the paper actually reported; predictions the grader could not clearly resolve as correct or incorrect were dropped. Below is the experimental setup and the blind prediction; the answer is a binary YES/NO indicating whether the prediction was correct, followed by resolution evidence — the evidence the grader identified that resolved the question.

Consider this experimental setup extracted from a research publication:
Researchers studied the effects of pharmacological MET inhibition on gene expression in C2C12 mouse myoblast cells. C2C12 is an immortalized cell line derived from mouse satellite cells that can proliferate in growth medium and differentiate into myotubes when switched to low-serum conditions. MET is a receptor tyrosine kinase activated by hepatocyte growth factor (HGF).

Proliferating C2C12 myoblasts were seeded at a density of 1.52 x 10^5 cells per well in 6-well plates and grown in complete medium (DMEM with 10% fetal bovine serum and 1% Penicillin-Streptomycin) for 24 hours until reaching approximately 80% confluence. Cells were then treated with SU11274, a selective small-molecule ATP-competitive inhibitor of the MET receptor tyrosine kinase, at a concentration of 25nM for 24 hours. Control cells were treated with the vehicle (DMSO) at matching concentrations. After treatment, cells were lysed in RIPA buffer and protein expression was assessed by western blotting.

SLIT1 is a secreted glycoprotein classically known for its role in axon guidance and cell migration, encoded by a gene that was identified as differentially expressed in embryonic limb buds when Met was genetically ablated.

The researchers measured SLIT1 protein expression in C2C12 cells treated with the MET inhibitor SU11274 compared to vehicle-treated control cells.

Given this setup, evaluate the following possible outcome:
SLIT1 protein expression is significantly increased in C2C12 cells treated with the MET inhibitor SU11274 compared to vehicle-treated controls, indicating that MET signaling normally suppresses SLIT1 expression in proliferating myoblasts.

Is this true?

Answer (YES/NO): NO